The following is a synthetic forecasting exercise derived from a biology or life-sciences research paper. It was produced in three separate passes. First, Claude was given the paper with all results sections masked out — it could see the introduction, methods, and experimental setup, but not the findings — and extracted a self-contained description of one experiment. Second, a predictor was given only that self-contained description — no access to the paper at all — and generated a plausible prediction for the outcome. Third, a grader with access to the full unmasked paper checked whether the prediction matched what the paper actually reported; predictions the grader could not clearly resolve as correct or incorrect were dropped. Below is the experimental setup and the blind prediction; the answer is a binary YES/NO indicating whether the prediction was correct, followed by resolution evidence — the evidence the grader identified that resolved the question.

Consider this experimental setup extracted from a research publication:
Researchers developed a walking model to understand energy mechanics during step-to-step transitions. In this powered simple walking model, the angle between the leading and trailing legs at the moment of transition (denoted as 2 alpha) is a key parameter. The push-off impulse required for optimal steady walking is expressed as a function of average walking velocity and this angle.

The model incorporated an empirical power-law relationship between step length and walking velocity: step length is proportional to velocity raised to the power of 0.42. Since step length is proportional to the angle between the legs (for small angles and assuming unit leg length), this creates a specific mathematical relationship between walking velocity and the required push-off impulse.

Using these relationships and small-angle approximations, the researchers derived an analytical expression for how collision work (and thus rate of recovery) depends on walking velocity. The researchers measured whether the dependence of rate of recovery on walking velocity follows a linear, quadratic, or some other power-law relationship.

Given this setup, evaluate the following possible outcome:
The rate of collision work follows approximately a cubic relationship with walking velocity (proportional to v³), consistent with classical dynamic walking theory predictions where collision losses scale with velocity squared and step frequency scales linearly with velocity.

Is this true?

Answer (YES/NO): NO